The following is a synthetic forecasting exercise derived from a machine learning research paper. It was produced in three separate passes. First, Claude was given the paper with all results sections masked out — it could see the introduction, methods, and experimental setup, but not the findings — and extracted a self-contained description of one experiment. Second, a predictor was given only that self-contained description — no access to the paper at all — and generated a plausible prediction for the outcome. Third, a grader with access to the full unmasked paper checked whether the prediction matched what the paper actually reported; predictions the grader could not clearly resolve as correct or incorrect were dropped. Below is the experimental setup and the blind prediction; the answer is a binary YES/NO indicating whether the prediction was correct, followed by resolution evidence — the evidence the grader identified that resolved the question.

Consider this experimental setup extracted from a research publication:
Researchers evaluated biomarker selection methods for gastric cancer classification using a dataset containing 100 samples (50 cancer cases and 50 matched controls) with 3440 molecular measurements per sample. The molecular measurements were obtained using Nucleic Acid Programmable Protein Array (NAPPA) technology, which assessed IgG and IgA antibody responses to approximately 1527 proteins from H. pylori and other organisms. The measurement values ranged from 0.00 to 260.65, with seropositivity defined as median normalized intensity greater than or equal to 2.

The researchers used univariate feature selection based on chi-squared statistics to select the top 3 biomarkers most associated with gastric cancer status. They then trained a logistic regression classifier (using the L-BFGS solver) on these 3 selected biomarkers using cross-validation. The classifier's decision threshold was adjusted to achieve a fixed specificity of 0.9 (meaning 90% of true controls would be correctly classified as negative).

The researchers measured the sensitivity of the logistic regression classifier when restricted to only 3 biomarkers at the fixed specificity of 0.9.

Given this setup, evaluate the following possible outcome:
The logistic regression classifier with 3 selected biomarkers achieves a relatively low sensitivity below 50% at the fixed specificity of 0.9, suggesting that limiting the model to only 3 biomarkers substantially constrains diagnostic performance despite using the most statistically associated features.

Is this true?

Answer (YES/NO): NO